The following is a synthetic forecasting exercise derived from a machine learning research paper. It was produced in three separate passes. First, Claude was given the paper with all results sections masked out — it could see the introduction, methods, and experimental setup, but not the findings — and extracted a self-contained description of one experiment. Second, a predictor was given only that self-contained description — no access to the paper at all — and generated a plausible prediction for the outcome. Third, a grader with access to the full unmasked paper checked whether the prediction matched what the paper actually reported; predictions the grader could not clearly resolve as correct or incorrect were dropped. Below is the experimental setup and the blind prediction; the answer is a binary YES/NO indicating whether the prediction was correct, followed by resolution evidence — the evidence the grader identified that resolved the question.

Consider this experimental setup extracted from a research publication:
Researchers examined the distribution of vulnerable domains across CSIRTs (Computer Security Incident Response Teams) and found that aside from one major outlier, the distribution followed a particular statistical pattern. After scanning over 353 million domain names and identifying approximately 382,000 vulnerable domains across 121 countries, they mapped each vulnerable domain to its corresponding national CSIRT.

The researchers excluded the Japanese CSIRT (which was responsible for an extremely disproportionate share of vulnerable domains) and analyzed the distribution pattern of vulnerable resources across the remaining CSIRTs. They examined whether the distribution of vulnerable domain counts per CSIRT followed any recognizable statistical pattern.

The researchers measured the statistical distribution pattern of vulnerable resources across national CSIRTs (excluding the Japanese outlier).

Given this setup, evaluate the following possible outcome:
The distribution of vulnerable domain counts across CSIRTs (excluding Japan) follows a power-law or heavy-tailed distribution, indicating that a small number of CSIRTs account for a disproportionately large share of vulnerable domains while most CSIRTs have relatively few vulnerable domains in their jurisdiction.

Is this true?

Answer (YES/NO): NO